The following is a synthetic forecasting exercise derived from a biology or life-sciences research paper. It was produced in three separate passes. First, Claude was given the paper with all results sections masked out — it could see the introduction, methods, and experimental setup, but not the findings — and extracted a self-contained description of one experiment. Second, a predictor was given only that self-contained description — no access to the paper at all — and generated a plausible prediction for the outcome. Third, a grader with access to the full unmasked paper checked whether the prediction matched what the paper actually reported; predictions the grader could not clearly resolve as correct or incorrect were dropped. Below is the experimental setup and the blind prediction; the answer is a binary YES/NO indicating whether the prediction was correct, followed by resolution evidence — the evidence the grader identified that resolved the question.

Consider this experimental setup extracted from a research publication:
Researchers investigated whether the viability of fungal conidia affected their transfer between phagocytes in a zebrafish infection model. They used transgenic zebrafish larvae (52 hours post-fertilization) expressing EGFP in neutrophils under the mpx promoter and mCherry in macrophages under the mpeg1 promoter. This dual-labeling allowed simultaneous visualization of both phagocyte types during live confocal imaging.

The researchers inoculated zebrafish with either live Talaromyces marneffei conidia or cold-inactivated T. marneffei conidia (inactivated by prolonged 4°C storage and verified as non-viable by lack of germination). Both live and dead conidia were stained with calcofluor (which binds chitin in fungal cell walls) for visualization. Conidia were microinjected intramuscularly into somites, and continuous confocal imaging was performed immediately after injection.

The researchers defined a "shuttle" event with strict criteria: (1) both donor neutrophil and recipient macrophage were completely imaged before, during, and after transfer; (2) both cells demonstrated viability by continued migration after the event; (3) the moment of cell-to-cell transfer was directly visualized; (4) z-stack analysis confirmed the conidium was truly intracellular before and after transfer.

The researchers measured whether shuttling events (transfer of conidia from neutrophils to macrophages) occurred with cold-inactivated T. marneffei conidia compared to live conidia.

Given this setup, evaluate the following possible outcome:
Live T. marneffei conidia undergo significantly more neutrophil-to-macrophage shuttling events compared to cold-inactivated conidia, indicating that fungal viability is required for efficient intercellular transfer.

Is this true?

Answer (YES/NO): NO